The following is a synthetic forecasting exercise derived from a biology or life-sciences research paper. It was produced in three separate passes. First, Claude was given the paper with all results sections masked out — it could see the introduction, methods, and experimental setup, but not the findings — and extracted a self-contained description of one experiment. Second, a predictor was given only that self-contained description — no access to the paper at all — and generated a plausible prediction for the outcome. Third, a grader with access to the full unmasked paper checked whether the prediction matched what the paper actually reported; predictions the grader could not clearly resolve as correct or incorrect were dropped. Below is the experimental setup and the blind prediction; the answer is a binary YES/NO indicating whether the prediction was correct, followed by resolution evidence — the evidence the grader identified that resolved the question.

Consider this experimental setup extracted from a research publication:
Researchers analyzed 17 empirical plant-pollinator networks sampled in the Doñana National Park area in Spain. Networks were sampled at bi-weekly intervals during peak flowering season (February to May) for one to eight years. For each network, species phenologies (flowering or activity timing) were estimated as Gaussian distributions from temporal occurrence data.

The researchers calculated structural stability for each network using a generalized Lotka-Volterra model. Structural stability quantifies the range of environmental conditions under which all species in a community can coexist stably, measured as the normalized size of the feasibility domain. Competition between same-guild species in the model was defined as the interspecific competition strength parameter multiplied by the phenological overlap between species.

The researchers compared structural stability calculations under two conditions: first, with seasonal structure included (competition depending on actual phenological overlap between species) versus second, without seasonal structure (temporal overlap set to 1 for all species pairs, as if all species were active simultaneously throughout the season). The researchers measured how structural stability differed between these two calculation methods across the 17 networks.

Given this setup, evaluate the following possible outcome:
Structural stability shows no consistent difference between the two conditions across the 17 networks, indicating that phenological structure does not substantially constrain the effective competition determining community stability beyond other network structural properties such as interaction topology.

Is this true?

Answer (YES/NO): NO